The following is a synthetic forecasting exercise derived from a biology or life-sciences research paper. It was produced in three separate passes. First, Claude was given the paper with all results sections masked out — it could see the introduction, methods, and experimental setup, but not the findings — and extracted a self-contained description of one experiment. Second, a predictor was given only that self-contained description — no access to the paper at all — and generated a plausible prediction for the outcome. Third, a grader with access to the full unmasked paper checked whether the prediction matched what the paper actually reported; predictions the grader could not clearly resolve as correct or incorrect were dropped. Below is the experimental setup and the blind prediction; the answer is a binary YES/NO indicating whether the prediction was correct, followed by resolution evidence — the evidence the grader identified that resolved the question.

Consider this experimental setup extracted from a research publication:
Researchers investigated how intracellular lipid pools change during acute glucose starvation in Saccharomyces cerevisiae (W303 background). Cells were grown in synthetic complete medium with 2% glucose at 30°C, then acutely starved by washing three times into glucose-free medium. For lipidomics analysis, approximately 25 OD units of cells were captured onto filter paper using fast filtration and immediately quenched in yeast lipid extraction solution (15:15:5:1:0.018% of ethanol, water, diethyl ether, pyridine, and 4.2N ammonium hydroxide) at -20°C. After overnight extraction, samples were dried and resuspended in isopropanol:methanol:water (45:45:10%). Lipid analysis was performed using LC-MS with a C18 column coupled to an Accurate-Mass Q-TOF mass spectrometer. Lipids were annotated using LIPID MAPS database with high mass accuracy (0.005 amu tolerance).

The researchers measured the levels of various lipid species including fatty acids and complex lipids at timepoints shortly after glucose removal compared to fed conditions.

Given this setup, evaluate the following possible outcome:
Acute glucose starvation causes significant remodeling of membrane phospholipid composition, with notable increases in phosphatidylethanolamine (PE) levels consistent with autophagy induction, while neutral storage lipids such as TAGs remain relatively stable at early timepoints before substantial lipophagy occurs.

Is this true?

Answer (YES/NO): NO